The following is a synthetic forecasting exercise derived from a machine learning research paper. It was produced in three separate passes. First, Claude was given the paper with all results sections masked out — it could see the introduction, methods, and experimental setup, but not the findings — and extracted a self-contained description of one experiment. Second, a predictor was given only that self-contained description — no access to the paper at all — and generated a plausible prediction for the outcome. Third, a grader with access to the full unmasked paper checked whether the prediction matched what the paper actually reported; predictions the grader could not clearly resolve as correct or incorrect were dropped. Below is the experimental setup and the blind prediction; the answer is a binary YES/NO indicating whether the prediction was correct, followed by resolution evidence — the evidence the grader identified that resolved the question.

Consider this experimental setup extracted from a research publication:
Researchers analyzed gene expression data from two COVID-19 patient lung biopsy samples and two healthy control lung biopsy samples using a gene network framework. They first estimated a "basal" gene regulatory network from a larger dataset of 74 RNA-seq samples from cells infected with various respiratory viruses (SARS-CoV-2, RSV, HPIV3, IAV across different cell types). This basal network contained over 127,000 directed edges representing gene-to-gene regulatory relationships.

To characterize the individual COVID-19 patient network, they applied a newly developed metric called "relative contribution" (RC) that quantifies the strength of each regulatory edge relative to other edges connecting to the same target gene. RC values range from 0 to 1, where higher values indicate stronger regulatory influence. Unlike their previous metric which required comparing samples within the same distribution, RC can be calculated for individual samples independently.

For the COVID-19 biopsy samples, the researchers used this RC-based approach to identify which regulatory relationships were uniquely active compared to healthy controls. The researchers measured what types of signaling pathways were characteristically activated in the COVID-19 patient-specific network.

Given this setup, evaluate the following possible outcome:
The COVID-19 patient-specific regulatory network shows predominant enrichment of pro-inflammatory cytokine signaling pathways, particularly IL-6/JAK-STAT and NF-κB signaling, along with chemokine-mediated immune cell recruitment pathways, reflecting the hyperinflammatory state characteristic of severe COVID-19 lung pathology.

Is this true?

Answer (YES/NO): NO